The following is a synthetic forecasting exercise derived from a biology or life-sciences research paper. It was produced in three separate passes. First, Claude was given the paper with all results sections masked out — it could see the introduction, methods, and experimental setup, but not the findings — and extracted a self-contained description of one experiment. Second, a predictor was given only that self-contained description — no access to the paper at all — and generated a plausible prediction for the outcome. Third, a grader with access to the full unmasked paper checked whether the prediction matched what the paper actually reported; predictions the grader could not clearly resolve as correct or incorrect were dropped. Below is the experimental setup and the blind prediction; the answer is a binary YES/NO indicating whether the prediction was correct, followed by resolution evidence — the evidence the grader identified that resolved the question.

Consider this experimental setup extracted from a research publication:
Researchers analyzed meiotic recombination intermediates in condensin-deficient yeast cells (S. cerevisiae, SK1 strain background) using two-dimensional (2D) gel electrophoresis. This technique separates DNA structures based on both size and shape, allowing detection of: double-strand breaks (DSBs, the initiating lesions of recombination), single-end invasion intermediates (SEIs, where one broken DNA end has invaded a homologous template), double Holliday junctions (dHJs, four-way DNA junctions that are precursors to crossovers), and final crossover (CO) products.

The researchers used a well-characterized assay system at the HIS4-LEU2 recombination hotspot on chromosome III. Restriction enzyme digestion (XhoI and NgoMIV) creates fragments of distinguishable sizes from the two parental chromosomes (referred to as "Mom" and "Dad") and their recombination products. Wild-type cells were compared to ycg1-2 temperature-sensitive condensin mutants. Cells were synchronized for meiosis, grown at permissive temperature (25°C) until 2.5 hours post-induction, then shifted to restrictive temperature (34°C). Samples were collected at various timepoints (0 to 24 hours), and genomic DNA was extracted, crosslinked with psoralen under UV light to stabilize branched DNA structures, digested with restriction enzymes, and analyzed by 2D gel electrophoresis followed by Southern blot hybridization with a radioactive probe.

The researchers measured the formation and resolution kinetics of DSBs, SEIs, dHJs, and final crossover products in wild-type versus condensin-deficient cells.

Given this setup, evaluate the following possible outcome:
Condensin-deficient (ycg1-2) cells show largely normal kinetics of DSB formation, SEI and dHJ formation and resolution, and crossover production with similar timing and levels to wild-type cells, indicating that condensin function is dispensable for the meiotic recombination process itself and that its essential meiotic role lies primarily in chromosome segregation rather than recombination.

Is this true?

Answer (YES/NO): YES